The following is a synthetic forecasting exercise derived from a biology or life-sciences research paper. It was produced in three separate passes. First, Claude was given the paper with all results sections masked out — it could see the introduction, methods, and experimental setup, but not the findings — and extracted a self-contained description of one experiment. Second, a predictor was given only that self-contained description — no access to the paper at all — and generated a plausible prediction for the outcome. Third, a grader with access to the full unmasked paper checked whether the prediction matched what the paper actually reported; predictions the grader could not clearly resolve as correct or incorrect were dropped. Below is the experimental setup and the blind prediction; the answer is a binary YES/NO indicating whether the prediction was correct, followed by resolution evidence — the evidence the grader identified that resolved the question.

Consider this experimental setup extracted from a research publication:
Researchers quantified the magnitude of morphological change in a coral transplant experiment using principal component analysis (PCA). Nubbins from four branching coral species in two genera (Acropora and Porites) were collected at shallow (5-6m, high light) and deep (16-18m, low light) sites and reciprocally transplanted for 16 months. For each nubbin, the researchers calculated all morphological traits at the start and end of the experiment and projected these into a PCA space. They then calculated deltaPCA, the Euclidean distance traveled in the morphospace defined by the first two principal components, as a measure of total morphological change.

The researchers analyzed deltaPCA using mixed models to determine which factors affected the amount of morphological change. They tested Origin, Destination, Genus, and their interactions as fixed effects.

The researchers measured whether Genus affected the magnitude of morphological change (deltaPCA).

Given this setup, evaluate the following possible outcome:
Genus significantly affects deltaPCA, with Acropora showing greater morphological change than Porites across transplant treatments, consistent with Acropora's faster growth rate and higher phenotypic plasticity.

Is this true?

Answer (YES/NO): NO